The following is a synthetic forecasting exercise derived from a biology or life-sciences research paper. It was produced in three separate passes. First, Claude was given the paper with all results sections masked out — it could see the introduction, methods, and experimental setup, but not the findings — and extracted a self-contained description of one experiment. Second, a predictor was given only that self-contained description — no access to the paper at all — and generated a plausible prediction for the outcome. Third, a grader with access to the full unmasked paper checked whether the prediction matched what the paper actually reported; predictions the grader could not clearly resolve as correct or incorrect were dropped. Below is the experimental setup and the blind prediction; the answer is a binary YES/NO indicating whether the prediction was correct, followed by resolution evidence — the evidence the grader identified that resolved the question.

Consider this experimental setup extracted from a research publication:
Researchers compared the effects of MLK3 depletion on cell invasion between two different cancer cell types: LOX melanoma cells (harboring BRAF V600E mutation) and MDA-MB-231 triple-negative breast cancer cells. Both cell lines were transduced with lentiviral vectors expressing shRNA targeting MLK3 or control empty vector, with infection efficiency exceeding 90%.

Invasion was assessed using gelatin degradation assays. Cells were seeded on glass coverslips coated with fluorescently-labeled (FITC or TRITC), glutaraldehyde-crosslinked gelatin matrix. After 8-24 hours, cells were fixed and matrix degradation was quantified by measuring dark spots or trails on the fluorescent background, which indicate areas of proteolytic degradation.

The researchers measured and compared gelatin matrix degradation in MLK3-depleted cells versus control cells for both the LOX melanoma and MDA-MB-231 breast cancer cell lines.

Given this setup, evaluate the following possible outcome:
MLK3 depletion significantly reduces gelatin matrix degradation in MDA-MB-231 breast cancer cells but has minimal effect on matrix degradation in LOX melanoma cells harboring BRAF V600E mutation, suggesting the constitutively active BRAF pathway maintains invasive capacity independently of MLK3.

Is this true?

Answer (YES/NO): NO